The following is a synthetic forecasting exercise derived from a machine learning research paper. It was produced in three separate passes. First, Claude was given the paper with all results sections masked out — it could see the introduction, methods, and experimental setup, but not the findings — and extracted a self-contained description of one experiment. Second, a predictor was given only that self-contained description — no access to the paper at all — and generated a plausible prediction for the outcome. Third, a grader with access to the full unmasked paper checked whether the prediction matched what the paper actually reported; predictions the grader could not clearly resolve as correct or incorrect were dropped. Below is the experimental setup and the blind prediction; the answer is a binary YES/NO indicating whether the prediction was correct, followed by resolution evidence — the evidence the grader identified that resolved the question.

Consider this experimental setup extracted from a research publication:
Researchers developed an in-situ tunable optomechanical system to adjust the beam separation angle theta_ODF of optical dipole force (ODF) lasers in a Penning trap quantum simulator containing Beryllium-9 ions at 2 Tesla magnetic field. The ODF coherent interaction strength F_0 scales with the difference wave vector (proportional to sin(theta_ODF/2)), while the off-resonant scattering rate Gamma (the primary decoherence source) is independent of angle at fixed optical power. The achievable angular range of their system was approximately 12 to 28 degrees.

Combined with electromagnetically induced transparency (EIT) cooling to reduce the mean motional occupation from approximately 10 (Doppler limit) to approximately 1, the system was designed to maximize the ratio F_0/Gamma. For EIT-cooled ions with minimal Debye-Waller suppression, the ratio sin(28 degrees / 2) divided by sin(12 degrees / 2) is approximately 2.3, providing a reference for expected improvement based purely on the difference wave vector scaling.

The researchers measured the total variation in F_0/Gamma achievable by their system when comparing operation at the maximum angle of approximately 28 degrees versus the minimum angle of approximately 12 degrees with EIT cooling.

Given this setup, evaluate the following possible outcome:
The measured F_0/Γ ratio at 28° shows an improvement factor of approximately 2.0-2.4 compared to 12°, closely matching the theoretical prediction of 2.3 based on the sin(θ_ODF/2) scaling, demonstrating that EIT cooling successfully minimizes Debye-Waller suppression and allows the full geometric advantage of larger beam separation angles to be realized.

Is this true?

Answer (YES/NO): YES